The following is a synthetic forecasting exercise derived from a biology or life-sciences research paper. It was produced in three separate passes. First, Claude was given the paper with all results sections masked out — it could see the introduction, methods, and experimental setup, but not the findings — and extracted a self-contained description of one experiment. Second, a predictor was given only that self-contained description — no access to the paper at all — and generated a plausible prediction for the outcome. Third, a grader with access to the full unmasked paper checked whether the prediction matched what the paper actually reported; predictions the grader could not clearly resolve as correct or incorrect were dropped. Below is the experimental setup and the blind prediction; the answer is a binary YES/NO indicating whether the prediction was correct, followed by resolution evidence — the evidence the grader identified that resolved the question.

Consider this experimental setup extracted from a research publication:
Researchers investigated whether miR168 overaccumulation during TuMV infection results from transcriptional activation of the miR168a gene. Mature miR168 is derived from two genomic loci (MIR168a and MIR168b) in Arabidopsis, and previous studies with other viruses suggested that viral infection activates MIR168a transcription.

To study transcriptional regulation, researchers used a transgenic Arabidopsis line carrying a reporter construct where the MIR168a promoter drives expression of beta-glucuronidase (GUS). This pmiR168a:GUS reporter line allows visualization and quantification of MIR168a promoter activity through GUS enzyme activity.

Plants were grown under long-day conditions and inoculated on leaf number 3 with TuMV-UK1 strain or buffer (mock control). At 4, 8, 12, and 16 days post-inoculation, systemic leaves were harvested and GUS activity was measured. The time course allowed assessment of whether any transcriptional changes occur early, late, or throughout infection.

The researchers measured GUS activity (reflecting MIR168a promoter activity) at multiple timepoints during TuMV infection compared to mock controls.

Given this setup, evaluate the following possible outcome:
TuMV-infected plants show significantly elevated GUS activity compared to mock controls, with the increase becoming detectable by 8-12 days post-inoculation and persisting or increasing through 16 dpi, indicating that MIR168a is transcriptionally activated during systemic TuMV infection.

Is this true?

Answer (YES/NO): NO